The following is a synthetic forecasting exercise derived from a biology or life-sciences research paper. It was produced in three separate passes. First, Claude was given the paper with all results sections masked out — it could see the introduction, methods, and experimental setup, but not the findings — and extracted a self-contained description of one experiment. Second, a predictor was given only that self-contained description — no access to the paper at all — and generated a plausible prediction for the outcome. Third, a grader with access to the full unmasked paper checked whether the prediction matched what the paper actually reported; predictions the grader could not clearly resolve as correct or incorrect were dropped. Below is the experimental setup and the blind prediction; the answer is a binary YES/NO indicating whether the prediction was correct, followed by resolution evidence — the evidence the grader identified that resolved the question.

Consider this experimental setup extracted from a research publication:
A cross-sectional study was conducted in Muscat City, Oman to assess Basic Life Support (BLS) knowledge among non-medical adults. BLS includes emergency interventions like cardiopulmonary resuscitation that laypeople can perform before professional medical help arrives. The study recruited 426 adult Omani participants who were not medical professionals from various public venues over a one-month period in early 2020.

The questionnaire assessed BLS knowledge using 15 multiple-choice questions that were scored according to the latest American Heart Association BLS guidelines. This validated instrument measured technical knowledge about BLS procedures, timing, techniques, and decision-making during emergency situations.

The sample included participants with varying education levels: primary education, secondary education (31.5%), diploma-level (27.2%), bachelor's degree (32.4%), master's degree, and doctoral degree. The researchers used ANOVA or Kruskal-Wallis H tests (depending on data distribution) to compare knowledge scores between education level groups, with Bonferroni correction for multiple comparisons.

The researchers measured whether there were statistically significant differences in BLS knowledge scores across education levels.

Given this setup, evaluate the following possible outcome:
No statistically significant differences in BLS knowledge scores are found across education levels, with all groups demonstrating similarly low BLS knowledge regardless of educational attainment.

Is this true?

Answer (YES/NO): NO